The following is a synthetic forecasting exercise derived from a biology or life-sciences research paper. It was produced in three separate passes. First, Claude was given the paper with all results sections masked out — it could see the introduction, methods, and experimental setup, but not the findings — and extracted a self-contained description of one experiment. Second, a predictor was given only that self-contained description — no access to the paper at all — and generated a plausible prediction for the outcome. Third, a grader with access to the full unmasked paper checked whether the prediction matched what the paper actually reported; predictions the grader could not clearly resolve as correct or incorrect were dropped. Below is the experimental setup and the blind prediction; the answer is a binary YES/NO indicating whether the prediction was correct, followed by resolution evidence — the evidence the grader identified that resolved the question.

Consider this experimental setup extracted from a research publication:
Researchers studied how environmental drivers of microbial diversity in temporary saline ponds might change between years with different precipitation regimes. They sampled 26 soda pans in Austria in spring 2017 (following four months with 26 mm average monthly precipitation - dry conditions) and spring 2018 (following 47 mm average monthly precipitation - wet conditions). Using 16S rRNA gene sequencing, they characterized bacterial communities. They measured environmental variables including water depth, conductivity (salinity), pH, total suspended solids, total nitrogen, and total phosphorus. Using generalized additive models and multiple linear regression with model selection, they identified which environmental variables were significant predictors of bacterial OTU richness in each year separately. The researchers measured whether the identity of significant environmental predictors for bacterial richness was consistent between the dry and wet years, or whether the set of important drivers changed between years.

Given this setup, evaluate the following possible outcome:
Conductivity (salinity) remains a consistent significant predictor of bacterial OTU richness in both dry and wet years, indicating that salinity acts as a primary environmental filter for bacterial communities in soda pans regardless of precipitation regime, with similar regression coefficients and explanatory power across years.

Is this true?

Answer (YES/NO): NO